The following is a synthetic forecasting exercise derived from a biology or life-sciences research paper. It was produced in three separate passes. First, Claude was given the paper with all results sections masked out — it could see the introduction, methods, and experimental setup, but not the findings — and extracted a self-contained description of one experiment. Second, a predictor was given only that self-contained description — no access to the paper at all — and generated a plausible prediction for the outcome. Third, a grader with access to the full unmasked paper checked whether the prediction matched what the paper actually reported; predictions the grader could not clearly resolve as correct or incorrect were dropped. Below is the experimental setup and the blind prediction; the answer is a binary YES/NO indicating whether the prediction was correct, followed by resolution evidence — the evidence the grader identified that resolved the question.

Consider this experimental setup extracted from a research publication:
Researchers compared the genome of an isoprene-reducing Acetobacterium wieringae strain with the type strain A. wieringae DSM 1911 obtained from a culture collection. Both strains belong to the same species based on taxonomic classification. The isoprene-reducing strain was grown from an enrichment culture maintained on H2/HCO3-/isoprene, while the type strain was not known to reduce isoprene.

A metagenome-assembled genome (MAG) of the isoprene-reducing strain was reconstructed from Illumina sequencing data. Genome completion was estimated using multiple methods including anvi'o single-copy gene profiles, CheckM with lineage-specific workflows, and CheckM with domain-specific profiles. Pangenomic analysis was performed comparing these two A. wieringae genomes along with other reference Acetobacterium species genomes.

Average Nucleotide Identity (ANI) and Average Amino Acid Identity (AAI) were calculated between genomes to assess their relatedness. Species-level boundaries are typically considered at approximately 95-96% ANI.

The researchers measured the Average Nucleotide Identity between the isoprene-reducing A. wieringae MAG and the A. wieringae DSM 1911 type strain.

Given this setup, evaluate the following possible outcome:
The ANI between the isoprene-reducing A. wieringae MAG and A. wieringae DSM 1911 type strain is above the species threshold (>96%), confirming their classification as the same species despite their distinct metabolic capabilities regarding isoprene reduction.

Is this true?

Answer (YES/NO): YES